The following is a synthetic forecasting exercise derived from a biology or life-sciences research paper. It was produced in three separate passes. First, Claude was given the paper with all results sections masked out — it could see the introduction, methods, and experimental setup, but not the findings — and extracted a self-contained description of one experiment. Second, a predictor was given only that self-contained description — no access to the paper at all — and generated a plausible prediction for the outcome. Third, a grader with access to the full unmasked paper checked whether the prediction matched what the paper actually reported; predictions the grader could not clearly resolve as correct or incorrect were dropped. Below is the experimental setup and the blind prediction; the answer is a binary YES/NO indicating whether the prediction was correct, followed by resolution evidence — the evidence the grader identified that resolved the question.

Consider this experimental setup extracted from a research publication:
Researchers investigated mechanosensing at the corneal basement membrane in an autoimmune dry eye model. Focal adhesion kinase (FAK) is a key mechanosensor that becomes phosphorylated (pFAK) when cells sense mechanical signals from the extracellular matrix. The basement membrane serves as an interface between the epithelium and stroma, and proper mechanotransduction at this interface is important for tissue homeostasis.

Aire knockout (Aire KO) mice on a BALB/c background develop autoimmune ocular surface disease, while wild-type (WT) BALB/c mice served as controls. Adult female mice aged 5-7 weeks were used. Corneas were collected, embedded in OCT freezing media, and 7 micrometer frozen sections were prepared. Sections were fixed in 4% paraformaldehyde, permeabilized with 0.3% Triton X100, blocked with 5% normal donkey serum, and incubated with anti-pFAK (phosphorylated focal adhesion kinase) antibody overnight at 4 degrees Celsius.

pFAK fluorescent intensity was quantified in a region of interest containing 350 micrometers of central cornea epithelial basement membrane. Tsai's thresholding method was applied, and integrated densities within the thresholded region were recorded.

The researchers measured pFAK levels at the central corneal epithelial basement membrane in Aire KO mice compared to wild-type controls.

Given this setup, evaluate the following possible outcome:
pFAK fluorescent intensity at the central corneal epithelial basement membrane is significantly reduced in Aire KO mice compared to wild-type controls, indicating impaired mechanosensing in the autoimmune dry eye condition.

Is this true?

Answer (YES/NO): YES